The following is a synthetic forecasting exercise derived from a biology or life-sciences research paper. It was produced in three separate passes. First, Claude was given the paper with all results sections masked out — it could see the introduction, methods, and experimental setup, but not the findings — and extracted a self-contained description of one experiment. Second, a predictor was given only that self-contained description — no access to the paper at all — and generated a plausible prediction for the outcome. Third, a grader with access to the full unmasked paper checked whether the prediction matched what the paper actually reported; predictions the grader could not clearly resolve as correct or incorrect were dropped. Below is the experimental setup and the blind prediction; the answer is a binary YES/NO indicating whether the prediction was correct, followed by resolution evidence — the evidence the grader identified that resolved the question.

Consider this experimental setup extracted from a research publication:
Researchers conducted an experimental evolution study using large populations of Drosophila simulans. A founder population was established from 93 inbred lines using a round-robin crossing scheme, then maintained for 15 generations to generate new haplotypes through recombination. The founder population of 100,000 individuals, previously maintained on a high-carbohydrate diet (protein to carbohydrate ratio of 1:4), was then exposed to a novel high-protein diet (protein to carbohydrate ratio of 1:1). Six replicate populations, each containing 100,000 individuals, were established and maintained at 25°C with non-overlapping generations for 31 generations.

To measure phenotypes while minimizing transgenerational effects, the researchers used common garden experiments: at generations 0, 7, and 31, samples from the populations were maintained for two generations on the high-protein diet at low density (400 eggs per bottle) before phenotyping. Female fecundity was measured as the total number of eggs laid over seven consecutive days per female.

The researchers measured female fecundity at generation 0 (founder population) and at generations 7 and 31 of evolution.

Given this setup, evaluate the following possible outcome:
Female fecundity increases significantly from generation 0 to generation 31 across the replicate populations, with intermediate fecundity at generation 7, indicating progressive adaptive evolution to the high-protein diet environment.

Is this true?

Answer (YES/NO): NO